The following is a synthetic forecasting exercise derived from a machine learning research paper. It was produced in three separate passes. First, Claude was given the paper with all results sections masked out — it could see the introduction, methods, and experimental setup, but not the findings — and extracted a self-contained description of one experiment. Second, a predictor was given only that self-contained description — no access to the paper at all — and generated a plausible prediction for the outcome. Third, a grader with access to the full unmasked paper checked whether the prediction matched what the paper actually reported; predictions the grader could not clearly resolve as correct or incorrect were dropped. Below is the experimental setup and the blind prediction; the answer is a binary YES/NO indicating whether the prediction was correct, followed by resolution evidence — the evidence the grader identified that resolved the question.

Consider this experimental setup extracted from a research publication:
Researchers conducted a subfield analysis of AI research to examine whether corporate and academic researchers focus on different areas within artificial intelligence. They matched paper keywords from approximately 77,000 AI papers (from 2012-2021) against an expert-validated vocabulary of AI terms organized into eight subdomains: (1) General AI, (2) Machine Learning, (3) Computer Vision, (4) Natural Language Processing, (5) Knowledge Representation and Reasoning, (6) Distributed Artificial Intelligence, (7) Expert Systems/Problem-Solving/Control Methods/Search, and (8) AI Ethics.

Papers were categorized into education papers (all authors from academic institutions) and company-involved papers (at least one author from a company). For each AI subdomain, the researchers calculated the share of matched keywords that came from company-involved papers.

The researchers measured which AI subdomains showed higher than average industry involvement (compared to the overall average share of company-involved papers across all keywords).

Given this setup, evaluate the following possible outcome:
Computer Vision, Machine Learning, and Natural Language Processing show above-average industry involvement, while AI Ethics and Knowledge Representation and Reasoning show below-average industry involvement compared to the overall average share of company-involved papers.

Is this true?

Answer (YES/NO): NO